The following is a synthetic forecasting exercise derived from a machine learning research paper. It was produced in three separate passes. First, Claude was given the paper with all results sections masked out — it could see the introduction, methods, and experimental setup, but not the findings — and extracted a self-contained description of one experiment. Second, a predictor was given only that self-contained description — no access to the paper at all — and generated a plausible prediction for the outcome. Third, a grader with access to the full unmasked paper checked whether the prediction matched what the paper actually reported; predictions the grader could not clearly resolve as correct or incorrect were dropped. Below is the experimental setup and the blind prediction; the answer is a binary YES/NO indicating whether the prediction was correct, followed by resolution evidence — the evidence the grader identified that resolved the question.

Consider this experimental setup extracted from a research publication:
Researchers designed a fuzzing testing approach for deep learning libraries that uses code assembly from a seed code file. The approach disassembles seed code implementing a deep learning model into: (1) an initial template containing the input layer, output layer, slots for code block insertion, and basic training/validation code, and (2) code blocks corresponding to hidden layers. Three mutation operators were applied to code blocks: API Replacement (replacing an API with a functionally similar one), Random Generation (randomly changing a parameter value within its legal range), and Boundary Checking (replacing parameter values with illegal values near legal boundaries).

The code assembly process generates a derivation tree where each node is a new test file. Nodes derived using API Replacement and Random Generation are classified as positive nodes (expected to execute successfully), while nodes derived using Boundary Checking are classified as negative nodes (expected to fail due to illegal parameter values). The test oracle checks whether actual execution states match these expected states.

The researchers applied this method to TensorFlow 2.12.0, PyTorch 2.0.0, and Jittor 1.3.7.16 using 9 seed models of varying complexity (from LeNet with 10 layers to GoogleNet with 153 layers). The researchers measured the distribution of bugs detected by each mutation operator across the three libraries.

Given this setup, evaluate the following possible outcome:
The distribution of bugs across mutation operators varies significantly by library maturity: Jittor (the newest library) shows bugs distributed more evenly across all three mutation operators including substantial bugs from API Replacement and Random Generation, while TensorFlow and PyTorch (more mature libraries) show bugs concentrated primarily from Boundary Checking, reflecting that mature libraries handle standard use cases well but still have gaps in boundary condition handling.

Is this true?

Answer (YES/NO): NO